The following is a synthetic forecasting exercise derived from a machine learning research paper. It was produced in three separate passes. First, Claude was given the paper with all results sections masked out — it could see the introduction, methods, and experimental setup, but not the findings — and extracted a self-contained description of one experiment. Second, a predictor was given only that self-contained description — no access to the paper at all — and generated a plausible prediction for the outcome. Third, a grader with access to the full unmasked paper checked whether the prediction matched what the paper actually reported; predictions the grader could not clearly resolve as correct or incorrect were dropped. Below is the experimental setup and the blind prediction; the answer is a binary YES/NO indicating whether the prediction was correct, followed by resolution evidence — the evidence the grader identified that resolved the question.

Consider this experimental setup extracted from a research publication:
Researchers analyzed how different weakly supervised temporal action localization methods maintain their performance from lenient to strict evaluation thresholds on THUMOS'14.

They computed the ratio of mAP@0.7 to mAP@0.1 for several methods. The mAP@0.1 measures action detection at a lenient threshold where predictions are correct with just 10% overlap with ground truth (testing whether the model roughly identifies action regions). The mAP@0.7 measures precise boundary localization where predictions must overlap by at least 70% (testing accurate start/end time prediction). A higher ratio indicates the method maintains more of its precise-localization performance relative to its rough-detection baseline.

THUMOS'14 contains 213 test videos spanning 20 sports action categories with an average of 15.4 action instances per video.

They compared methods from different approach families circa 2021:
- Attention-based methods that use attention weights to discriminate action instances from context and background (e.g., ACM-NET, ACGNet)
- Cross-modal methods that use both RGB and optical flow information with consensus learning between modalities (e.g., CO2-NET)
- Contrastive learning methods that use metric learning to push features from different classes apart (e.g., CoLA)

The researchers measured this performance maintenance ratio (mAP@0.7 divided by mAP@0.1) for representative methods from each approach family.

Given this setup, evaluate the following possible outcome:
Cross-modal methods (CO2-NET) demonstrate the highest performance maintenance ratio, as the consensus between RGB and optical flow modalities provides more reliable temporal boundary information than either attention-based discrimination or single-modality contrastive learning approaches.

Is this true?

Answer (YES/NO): NO